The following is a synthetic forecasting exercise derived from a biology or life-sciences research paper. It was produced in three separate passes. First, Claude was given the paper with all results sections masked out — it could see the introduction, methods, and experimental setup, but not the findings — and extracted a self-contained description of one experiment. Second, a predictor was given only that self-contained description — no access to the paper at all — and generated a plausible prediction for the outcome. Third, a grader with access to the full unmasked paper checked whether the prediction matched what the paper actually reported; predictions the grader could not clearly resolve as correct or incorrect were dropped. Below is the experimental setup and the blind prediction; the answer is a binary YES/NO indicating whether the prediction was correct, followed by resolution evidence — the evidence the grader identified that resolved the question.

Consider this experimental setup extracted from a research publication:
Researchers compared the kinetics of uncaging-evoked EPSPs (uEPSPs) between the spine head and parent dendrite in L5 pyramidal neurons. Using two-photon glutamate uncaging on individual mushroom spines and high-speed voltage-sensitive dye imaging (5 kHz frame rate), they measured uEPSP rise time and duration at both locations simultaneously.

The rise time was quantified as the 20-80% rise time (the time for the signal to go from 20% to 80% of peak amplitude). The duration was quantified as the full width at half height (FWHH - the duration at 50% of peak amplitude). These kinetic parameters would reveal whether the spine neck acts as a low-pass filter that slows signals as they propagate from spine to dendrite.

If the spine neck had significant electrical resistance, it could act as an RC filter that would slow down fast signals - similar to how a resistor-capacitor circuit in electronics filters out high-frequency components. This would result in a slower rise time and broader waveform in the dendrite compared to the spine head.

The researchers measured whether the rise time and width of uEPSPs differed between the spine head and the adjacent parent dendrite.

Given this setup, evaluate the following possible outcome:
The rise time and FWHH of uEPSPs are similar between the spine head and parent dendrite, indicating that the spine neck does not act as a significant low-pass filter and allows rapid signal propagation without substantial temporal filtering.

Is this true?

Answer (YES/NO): YES